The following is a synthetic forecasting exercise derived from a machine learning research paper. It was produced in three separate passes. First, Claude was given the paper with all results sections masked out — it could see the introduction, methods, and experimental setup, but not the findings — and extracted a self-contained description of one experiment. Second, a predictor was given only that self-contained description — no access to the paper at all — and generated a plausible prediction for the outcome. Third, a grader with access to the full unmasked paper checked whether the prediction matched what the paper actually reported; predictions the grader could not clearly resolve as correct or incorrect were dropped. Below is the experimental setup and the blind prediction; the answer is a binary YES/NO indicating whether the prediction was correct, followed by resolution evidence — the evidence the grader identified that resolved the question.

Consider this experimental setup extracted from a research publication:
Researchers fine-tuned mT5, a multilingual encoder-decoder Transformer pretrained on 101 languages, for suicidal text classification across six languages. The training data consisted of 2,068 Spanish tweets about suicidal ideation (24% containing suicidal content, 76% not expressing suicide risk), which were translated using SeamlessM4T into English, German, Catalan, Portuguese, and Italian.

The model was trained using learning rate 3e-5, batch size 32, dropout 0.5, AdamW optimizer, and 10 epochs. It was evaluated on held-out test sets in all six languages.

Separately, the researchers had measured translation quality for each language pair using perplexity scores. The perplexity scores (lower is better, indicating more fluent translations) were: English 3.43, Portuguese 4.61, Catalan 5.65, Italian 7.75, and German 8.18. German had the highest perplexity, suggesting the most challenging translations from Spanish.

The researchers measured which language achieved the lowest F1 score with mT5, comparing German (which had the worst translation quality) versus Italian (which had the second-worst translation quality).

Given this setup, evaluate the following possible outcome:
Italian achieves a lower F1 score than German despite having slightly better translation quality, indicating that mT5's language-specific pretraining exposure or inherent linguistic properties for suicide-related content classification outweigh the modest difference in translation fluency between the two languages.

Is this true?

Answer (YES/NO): YES